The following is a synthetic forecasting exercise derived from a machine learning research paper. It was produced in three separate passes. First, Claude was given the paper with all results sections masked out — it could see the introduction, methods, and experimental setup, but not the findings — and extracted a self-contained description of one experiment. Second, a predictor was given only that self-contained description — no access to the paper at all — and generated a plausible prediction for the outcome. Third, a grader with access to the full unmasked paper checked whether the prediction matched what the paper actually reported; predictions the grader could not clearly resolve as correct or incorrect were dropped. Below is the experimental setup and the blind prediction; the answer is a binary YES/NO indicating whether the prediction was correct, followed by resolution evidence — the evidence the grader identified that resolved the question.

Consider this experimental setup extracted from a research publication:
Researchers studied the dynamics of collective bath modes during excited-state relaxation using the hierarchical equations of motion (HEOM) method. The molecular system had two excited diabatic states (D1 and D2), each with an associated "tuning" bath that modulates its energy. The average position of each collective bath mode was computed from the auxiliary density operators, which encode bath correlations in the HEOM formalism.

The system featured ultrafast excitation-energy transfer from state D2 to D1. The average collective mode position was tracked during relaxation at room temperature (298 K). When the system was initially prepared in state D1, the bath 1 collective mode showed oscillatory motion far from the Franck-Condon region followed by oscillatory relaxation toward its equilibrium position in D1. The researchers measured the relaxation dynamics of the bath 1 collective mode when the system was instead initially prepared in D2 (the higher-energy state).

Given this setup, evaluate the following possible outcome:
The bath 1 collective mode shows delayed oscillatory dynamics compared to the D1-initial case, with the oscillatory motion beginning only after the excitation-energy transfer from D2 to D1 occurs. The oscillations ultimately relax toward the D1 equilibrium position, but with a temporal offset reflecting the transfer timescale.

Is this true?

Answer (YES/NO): NO